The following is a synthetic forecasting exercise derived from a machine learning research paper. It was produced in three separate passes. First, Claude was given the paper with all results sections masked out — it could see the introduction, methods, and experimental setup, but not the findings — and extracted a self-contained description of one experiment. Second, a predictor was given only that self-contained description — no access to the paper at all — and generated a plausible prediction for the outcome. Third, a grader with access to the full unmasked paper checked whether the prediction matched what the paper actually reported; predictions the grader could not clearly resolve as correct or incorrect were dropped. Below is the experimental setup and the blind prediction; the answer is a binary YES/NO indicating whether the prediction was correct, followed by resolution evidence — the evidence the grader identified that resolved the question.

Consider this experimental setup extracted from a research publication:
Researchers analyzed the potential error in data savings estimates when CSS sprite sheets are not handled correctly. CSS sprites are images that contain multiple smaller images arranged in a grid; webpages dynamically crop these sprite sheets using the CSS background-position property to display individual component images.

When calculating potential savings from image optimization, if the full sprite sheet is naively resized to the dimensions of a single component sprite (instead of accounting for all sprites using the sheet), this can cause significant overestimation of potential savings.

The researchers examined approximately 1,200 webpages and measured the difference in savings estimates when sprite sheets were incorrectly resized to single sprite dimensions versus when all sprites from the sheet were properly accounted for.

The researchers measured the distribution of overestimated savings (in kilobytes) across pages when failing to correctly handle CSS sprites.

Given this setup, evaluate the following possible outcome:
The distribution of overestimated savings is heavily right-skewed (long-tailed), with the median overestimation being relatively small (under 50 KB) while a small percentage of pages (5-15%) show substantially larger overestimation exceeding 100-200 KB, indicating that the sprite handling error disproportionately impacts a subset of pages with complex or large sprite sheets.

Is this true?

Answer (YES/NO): NO